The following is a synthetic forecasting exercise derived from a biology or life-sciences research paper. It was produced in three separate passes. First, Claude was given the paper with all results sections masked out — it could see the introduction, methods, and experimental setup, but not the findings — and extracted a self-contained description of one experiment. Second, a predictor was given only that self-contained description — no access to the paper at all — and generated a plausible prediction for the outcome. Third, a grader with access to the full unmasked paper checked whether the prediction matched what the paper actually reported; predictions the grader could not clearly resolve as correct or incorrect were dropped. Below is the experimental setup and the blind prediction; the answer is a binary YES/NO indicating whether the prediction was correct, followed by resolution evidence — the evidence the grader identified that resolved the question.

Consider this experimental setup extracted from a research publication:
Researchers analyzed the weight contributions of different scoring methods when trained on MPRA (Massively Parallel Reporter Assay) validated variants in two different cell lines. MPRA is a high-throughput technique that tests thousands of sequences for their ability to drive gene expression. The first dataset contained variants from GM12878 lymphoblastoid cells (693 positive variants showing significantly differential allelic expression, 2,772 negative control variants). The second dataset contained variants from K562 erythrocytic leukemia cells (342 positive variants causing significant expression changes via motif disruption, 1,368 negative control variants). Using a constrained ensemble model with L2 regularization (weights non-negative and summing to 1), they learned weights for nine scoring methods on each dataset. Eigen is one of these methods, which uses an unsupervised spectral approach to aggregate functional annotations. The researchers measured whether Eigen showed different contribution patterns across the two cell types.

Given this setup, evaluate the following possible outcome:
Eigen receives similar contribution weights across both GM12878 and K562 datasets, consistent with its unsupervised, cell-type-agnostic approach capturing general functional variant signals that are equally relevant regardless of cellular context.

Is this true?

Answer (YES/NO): NO